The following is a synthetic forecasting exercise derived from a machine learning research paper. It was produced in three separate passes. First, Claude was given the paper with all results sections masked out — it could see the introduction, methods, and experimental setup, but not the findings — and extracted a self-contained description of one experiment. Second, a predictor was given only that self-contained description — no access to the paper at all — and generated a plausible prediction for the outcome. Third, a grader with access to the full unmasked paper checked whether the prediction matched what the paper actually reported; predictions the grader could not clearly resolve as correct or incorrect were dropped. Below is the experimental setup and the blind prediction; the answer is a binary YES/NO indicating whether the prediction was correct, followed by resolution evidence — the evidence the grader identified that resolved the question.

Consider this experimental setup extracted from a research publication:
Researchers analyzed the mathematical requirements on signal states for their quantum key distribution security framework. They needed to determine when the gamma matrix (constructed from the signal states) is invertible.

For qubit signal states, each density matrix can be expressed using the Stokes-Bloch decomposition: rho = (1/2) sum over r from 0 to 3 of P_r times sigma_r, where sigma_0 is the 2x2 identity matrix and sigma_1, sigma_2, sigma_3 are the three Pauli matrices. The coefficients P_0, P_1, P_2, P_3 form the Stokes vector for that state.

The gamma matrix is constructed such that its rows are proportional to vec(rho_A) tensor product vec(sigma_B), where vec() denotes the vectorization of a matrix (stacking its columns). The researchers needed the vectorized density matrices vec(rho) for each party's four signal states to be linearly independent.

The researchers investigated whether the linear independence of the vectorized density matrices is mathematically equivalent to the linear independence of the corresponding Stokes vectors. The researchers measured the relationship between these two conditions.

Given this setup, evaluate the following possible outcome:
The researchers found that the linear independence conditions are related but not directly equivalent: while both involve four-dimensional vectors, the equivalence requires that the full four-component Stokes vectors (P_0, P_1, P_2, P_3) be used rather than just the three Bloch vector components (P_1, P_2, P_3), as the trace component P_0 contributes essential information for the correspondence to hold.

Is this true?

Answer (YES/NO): NO